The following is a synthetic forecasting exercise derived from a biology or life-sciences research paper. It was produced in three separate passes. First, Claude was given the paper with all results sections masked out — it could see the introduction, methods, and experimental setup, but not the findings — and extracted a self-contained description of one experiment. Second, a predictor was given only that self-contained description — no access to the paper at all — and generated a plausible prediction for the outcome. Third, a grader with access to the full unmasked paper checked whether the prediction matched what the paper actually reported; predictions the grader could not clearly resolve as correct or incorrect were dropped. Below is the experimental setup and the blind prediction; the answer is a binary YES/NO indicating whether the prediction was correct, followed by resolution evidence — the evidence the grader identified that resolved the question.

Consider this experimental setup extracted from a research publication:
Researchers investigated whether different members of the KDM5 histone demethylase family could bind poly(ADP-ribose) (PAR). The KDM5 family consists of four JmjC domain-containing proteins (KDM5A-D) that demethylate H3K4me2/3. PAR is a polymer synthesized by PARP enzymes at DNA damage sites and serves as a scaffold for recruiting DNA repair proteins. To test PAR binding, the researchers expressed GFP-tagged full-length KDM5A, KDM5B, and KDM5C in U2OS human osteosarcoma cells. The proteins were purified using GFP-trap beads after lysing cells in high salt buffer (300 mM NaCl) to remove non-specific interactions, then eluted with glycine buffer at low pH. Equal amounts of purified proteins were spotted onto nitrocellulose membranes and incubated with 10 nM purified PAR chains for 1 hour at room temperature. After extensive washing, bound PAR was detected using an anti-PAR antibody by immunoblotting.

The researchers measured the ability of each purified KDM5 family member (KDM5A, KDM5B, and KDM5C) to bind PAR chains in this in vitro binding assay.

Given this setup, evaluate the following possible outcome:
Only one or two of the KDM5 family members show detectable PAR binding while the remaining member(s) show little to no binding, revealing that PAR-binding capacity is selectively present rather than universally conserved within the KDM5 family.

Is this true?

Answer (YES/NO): YES